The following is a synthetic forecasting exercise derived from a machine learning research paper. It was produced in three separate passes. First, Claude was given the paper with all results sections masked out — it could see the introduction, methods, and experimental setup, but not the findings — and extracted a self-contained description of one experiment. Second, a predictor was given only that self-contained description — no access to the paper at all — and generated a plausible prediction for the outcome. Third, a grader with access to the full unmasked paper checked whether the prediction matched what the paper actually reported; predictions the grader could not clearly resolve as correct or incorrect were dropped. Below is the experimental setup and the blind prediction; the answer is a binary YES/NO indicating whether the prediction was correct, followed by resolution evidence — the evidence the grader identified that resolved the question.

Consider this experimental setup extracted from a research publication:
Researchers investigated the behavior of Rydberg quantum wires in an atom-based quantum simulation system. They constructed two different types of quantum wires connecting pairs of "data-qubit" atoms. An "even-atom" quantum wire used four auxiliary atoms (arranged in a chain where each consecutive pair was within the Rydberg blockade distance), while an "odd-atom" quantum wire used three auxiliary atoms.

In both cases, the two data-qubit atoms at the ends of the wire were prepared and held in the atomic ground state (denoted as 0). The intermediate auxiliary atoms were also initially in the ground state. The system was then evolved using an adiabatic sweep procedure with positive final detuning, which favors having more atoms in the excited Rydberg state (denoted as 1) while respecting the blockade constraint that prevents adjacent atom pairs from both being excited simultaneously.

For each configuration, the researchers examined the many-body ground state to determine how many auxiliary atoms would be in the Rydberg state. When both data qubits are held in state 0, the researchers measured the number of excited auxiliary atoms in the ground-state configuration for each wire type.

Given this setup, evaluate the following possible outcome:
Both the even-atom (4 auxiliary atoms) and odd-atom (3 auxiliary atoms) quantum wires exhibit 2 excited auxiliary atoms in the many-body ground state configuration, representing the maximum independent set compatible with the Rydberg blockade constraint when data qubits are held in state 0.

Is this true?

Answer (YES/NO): YES